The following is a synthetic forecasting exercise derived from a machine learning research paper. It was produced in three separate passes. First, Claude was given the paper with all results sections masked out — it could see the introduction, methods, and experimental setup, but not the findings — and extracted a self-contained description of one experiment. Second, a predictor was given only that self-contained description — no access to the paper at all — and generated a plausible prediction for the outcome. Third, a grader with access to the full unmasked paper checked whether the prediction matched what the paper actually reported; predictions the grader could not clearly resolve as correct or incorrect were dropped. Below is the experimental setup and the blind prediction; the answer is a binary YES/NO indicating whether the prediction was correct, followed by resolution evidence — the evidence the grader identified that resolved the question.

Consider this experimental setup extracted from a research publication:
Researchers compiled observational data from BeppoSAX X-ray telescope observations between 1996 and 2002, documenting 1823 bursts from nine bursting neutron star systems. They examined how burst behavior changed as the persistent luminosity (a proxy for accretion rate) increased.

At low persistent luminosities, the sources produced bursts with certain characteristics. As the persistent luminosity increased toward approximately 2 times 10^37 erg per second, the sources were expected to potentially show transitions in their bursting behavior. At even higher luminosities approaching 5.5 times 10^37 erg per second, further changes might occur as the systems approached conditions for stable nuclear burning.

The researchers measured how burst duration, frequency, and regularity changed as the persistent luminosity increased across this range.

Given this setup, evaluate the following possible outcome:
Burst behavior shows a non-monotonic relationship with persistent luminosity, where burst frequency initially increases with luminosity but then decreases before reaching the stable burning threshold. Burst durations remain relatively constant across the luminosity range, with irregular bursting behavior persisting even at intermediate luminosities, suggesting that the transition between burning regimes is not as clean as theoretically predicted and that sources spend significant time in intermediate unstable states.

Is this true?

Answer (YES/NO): NO